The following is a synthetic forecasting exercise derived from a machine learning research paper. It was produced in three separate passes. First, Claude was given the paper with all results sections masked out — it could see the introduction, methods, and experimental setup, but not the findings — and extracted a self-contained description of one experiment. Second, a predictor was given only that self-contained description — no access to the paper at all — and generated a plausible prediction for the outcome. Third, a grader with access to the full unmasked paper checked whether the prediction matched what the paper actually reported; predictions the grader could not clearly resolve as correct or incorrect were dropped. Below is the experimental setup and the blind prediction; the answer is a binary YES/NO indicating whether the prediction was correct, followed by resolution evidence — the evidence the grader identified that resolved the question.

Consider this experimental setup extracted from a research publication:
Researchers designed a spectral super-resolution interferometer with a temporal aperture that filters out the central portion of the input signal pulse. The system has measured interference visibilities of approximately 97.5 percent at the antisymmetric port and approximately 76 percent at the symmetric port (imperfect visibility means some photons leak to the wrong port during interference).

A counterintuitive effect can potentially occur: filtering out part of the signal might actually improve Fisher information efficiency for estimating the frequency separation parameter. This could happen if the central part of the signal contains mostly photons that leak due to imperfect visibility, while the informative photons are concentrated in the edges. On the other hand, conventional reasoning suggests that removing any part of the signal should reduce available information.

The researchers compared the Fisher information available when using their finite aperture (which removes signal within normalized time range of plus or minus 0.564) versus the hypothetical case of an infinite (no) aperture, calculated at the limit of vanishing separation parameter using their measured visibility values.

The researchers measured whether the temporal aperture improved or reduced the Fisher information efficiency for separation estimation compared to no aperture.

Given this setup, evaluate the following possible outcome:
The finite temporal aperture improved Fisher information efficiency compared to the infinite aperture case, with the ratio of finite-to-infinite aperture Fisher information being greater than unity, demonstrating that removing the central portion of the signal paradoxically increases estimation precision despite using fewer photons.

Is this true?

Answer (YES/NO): YES